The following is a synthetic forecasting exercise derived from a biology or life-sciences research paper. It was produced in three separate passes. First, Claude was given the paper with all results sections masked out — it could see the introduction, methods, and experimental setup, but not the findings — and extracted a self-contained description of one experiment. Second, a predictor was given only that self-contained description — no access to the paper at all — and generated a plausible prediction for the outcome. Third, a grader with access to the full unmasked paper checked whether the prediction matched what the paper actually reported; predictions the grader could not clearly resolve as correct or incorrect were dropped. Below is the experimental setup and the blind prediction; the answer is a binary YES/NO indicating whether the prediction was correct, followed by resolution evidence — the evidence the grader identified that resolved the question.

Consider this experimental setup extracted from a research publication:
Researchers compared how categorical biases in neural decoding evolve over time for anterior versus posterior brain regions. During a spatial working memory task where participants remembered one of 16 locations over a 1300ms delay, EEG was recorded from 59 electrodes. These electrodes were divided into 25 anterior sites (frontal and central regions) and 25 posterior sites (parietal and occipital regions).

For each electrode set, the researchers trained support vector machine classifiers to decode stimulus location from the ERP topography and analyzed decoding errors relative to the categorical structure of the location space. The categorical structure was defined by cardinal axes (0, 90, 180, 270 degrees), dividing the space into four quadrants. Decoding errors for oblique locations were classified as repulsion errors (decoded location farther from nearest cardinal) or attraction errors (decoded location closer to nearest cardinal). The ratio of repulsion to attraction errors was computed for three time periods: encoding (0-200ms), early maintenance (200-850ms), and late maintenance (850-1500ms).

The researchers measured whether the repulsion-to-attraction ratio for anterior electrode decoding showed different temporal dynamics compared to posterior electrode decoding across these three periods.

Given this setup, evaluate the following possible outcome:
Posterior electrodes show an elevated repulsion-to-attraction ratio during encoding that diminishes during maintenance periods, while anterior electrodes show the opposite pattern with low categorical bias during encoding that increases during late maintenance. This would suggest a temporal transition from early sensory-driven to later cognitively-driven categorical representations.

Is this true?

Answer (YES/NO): NO